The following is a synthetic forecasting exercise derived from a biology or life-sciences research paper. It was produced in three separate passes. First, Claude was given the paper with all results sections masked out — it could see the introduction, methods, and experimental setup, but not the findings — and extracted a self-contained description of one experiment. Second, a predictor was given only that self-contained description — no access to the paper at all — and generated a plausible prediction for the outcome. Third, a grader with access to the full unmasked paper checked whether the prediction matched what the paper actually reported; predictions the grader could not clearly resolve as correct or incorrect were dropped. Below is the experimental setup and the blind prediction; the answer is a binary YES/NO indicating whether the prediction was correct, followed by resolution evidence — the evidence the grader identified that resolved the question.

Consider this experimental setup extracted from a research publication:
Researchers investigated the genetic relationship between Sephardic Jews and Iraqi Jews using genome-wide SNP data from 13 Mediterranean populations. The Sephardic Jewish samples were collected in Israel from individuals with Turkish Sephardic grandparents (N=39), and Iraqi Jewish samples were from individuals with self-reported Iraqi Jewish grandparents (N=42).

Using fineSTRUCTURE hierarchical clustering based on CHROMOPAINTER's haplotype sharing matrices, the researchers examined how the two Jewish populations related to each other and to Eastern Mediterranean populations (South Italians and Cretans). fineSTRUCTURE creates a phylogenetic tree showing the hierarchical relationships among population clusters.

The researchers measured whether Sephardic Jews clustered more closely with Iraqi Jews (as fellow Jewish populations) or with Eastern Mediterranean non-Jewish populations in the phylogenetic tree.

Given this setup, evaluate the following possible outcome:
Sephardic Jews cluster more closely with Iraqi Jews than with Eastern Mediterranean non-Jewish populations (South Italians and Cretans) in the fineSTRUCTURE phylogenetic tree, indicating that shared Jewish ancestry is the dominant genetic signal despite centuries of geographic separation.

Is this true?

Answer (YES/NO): NO